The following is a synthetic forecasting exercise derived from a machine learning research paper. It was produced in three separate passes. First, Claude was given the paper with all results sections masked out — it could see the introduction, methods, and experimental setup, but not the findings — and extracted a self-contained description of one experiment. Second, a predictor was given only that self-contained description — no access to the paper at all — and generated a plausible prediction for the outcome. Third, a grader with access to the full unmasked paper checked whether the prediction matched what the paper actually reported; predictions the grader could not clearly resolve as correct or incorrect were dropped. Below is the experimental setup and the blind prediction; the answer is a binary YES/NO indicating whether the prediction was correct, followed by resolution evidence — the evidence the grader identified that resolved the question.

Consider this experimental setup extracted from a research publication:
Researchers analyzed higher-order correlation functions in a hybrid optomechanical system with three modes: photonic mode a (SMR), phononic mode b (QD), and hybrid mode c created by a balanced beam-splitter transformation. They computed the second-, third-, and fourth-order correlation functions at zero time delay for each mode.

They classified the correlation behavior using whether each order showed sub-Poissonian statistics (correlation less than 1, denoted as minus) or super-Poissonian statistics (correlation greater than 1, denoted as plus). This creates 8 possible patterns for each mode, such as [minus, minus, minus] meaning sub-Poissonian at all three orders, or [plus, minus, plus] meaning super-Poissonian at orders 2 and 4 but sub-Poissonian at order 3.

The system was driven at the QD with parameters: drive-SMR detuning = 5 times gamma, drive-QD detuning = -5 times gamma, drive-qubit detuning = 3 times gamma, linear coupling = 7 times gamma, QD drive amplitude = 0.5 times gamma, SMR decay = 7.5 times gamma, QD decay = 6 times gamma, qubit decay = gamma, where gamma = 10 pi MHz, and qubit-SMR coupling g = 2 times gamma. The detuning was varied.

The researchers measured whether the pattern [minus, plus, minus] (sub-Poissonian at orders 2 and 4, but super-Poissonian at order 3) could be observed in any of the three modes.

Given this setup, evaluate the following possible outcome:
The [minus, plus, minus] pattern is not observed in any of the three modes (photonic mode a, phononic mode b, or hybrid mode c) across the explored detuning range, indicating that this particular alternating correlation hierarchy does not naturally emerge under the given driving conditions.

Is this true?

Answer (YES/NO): YES